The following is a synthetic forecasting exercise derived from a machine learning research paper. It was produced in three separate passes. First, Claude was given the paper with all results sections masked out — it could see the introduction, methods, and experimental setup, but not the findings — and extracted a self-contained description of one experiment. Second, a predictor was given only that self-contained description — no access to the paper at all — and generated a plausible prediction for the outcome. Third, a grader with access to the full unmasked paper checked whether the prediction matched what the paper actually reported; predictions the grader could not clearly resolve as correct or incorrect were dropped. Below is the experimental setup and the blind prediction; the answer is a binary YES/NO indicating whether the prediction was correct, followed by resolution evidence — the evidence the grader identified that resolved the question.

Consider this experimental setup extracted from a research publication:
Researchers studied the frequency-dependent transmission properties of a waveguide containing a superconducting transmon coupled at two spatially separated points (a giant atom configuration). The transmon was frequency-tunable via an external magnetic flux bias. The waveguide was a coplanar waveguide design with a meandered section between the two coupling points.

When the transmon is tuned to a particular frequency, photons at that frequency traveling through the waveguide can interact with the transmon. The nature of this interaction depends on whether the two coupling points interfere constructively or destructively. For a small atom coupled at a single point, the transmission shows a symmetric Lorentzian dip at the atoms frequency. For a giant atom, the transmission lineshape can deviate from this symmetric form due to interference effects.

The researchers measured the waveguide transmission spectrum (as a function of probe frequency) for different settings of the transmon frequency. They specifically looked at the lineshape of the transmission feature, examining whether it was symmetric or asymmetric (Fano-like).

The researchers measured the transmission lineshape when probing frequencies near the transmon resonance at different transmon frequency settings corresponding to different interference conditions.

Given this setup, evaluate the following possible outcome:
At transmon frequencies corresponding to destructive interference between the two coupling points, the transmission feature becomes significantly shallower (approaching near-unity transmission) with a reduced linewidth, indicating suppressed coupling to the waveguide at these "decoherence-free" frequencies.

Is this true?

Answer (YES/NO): YES